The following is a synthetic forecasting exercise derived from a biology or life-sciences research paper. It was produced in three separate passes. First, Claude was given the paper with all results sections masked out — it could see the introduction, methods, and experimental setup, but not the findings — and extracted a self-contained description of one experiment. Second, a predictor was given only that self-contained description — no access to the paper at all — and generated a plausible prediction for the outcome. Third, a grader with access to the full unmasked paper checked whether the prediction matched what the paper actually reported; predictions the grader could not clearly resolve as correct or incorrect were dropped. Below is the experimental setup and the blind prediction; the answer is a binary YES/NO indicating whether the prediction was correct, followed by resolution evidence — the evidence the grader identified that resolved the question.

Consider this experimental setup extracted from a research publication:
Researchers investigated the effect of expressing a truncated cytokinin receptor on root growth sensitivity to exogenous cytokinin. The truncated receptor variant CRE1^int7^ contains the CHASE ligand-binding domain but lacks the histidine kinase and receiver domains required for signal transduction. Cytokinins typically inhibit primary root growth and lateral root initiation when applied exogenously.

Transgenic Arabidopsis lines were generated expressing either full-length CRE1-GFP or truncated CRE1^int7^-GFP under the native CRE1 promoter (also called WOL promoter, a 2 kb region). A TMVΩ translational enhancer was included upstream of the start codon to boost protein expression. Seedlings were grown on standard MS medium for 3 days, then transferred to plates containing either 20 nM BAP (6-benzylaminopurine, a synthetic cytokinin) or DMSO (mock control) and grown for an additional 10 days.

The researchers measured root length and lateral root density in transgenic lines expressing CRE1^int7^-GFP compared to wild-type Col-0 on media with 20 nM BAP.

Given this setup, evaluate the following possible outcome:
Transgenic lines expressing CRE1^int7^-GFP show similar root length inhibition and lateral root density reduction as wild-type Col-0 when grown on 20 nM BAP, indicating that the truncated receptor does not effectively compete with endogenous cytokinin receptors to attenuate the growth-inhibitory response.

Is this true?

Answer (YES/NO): NO